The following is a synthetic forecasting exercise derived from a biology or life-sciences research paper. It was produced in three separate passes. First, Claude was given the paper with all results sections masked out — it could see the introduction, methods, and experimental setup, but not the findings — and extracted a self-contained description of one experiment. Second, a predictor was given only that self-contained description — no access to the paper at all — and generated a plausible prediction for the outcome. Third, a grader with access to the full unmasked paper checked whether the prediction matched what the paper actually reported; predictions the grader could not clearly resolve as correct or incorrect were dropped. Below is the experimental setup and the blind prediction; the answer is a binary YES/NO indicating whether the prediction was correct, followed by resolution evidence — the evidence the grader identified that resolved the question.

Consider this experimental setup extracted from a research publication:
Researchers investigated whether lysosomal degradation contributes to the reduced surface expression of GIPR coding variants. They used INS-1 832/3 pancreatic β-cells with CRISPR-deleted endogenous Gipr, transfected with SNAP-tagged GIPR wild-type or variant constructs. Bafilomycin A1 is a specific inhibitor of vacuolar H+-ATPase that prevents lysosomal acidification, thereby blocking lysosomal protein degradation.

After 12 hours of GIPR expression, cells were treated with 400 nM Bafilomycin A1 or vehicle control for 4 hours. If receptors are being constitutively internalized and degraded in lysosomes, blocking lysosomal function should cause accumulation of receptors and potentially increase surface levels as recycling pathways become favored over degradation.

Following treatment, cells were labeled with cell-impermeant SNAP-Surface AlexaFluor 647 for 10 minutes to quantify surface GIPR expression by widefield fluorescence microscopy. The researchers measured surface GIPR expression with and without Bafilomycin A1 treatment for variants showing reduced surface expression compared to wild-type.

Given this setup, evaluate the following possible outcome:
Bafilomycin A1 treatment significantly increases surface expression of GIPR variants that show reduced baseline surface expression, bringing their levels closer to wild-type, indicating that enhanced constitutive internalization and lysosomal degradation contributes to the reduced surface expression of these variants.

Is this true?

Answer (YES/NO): NO